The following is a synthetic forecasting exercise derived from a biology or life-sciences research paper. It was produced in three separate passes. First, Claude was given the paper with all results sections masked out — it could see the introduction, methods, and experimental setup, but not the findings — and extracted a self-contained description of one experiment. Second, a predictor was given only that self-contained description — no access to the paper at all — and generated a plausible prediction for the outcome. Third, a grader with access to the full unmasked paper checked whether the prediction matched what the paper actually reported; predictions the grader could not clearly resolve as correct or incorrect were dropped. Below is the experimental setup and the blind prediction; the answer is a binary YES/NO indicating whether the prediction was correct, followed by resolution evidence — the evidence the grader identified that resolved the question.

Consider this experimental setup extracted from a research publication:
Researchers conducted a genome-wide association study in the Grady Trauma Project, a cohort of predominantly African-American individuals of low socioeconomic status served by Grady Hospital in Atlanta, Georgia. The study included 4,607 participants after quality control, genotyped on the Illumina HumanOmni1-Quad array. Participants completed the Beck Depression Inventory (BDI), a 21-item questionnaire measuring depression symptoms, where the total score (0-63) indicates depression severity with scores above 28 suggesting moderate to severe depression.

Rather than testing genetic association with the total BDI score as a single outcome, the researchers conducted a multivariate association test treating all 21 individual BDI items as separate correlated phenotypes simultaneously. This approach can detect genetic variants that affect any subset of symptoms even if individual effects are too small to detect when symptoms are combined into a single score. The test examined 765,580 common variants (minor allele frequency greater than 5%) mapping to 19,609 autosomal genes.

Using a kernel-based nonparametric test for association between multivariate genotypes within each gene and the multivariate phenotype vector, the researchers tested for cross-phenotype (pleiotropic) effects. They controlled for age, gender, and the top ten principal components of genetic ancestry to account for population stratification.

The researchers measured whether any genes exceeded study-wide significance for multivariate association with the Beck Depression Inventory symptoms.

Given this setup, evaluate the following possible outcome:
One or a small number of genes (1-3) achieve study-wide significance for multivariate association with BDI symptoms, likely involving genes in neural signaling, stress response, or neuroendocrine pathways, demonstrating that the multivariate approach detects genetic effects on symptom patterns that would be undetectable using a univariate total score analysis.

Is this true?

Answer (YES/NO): NO